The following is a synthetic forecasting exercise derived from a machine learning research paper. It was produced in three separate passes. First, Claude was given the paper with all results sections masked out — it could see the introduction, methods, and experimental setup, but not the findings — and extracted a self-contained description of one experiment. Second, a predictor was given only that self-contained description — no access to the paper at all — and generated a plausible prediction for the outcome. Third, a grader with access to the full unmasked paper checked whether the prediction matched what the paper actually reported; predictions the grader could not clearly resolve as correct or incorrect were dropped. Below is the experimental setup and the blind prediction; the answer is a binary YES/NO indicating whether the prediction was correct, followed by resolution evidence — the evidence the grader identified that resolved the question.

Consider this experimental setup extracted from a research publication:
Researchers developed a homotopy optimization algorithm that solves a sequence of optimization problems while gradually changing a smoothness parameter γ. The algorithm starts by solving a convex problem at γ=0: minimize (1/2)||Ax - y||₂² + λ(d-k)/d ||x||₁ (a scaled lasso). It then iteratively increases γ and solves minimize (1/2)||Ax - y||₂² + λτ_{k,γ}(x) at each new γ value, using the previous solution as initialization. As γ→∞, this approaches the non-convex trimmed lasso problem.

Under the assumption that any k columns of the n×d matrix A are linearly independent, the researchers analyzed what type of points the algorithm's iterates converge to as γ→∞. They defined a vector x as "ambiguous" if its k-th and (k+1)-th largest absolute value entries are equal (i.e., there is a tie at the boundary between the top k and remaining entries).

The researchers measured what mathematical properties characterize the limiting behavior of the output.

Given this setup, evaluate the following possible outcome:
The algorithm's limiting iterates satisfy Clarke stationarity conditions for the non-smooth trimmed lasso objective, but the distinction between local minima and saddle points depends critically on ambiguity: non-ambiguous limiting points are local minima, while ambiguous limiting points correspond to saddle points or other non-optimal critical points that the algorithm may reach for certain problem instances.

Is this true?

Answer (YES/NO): NO